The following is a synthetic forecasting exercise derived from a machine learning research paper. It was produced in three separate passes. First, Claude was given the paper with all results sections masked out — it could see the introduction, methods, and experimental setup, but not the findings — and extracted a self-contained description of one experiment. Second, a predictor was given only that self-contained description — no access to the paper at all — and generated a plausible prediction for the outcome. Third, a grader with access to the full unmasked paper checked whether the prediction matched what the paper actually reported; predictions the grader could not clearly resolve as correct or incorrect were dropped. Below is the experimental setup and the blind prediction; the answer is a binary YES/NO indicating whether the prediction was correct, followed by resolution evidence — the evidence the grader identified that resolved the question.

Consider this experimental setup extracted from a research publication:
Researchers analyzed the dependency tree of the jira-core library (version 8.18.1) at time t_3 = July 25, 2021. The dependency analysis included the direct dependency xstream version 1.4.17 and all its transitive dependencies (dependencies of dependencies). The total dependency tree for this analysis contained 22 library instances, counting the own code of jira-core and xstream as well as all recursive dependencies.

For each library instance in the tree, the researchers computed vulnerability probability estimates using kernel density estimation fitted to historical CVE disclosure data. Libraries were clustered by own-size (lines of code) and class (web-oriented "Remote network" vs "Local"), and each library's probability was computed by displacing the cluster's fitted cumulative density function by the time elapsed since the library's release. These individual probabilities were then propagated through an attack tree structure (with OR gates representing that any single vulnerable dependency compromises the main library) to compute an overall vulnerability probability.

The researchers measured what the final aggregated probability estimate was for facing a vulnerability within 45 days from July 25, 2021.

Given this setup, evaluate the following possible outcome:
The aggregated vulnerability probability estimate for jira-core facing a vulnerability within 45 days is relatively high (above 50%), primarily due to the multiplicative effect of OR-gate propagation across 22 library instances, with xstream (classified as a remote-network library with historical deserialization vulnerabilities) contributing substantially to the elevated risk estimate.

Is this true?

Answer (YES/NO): NO